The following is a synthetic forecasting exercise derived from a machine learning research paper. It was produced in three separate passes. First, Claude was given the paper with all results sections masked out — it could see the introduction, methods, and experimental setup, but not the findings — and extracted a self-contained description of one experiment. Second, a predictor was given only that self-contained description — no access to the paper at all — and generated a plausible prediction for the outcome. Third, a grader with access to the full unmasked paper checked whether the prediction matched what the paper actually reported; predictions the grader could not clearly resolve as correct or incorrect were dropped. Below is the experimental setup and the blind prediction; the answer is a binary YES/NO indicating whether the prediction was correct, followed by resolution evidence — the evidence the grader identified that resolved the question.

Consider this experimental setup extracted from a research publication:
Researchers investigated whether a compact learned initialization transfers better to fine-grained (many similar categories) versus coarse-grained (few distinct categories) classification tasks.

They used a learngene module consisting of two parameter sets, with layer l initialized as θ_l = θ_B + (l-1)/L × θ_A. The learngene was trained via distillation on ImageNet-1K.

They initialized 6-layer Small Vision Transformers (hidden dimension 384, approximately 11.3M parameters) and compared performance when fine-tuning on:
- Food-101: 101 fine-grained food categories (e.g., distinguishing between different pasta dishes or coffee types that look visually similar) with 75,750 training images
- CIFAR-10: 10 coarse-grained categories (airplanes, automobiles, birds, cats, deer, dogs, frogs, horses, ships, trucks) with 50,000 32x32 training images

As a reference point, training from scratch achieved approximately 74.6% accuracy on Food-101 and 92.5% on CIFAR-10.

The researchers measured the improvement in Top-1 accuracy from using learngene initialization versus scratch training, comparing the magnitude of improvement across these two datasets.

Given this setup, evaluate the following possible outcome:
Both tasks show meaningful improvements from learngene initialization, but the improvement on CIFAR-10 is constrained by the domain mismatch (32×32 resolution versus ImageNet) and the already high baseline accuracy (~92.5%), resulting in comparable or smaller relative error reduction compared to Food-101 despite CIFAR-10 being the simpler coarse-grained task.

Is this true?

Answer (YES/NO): NO